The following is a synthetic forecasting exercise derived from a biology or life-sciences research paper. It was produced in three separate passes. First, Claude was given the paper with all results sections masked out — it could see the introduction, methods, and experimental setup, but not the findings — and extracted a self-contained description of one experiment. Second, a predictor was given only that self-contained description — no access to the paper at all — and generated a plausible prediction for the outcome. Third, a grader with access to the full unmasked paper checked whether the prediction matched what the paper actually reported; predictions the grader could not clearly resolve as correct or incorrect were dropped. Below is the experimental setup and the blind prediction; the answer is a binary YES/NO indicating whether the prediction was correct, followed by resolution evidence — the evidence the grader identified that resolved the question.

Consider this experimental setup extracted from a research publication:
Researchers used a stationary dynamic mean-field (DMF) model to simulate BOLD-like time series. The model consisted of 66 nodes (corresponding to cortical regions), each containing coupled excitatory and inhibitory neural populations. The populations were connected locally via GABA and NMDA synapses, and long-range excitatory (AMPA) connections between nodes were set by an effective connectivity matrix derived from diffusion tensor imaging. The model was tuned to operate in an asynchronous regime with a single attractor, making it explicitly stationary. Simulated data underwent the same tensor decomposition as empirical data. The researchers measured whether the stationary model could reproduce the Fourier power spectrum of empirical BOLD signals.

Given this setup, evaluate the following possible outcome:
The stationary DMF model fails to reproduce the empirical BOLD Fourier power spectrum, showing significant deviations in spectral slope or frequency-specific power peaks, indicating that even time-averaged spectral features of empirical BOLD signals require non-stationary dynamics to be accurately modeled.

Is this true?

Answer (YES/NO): NO